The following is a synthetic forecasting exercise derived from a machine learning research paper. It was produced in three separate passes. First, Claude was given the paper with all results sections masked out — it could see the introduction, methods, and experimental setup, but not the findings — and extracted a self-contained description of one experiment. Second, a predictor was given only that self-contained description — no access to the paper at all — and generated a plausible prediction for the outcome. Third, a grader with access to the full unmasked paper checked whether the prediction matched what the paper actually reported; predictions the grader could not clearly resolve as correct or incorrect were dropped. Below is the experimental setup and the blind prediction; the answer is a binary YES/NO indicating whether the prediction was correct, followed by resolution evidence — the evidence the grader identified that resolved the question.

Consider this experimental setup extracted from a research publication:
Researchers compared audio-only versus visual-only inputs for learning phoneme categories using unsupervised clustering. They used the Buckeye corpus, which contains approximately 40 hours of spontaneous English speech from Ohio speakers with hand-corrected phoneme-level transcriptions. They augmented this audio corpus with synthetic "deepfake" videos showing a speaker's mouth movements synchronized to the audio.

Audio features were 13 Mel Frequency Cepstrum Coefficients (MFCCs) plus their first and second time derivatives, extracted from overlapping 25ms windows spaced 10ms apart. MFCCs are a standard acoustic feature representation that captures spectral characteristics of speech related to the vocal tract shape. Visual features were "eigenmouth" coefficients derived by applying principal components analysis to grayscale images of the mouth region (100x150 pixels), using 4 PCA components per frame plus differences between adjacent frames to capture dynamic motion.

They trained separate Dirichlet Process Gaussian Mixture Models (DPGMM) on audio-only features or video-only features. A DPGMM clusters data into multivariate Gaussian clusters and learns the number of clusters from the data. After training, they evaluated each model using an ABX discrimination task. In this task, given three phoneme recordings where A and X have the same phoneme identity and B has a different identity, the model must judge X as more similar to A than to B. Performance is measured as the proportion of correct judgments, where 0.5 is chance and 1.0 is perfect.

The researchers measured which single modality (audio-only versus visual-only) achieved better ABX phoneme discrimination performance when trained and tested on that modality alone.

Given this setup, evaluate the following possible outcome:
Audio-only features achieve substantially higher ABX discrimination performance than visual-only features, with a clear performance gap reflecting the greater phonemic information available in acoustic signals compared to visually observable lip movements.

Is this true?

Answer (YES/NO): YES